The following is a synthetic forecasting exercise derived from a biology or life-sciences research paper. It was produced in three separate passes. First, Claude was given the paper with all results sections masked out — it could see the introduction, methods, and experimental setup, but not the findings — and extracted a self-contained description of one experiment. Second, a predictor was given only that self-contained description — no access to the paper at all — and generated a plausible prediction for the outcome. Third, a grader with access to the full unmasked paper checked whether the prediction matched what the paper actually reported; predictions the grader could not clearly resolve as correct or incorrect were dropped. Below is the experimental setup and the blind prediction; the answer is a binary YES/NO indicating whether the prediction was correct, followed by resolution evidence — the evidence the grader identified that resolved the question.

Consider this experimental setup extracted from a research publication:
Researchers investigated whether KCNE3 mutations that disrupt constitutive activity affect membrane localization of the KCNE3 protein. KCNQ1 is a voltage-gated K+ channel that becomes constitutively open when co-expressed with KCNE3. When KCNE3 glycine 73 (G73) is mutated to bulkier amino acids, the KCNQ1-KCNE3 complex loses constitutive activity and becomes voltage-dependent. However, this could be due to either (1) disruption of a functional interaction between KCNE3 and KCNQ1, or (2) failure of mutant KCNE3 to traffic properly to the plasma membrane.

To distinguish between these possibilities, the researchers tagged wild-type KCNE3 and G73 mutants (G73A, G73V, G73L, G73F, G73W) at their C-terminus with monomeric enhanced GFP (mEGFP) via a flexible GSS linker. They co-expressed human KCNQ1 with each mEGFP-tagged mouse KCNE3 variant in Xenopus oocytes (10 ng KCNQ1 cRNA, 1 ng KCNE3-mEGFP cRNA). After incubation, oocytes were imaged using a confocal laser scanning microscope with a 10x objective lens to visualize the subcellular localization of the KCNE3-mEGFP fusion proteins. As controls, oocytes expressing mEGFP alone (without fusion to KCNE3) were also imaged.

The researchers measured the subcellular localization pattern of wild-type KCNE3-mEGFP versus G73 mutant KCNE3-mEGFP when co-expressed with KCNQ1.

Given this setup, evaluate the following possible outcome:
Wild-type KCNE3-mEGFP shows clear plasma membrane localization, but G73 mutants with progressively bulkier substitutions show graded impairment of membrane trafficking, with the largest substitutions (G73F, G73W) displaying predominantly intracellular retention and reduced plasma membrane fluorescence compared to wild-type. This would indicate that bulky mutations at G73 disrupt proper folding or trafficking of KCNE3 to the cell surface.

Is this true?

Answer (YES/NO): NO